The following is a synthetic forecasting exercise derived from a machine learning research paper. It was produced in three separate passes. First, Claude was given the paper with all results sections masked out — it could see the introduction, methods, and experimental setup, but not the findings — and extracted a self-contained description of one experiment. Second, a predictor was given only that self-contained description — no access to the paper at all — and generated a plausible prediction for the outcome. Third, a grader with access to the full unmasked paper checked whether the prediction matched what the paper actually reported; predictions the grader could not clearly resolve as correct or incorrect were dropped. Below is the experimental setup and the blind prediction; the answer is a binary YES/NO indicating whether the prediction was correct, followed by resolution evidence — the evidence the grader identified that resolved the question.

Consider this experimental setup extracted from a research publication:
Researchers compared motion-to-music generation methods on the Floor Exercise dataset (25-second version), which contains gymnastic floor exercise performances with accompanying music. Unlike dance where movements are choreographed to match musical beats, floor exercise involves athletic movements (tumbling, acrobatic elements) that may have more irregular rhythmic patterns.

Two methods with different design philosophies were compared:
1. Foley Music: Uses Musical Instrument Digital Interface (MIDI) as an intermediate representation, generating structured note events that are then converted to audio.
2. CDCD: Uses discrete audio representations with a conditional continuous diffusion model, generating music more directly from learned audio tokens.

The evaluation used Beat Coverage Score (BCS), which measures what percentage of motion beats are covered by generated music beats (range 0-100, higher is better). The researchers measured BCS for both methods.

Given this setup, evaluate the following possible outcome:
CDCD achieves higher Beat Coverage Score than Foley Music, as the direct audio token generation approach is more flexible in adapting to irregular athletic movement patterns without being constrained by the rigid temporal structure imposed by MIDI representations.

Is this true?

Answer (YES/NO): YES